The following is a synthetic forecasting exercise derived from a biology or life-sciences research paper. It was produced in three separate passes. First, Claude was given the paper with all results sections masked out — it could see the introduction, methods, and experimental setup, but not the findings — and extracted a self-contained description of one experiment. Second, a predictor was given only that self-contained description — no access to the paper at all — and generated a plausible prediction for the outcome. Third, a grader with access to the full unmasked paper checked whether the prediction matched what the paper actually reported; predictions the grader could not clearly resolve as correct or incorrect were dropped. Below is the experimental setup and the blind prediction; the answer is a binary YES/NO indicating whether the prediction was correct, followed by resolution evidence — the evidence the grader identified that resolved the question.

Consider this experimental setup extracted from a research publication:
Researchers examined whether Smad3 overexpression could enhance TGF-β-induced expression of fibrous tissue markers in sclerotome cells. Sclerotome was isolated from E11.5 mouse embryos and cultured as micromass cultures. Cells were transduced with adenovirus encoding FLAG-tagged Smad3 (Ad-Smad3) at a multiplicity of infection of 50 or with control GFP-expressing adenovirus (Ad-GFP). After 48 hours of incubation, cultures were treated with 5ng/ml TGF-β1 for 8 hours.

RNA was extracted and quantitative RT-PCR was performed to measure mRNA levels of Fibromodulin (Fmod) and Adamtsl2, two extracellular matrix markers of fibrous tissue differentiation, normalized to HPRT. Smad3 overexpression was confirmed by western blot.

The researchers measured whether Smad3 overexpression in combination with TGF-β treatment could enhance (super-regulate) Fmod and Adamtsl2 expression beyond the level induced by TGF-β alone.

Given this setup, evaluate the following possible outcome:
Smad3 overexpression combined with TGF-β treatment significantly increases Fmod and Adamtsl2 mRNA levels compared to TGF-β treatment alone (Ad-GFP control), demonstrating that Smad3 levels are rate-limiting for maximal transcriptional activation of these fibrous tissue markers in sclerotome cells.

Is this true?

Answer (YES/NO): NO